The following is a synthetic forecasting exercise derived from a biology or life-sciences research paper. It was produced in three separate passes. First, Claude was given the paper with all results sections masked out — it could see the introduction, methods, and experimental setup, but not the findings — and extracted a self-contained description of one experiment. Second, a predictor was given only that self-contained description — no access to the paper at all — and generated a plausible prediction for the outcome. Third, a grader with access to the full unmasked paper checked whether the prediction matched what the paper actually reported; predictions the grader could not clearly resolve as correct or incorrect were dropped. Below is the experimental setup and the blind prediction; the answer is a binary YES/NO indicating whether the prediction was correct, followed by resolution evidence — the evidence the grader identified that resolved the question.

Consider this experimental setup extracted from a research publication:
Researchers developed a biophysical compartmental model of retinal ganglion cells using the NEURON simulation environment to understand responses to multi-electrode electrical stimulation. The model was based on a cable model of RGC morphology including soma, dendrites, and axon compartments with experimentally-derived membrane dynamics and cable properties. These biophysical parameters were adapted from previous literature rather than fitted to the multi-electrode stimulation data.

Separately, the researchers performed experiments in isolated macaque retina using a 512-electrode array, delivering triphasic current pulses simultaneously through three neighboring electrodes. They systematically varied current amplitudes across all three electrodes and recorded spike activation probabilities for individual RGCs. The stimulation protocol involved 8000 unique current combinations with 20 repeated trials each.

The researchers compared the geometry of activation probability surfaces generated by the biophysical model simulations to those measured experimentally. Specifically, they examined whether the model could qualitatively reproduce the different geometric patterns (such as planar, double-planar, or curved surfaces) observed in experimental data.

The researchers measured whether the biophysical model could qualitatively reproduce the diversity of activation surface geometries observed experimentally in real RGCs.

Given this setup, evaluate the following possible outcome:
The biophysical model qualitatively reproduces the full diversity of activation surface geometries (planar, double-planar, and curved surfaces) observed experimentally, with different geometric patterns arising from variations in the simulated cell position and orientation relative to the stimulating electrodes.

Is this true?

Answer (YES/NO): YES